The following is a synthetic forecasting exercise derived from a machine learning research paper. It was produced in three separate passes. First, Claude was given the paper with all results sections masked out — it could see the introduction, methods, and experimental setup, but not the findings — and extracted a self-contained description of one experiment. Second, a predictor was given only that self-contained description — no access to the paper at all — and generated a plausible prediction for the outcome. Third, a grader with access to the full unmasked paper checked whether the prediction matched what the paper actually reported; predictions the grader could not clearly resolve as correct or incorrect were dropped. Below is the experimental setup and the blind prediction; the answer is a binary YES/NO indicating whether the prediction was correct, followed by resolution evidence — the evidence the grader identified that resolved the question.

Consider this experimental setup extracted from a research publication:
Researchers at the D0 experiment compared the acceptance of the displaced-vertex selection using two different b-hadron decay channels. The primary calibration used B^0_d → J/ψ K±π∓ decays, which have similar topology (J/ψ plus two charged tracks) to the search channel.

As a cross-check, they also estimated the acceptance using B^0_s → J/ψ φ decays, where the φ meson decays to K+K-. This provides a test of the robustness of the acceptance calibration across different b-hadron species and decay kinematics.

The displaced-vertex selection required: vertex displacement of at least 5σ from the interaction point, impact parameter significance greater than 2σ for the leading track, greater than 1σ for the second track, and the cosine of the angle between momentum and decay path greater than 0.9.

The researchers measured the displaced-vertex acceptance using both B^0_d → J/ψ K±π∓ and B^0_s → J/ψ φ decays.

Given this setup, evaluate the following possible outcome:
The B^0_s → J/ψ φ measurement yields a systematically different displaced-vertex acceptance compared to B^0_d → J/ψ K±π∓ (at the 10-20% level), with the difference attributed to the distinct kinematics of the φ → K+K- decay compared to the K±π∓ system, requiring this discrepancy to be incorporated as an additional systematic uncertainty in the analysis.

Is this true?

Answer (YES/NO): NO